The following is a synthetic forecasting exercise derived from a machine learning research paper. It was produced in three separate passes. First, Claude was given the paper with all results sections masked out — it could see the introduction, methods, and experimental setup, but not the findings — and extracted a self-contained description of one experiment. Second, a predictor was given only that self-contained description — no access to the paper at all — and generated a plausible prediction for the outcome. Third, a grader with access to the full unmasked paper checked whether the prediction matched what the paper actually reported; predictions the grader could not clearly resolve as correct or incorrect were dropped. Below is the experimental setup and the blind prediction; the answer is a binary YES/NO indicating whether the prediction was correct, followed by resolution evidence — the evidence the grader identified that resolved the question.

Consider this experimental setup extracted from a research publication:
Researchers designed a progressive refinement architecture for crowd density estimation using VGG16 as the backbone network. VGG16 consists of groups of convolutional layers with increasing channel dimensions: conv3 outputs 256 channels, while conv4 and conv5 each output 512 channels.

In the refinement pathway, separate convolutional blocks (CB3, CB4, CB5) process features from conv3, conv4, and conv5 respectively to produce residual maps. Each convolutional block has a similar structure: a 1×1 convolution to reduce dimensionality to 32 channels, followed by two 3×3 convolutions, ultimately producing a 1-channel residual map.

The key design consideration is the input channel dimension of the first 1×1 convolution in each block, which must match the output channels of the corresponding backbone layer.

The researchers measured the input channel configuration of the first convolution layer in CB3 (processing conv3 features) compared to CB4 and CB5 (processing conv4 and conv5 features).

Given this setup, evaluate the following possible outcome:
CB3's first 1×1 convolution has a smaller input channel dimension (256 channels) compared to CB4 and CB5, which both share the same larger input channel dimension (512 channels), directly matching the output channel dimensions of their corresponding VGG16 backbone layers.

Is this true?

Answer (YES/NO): YES